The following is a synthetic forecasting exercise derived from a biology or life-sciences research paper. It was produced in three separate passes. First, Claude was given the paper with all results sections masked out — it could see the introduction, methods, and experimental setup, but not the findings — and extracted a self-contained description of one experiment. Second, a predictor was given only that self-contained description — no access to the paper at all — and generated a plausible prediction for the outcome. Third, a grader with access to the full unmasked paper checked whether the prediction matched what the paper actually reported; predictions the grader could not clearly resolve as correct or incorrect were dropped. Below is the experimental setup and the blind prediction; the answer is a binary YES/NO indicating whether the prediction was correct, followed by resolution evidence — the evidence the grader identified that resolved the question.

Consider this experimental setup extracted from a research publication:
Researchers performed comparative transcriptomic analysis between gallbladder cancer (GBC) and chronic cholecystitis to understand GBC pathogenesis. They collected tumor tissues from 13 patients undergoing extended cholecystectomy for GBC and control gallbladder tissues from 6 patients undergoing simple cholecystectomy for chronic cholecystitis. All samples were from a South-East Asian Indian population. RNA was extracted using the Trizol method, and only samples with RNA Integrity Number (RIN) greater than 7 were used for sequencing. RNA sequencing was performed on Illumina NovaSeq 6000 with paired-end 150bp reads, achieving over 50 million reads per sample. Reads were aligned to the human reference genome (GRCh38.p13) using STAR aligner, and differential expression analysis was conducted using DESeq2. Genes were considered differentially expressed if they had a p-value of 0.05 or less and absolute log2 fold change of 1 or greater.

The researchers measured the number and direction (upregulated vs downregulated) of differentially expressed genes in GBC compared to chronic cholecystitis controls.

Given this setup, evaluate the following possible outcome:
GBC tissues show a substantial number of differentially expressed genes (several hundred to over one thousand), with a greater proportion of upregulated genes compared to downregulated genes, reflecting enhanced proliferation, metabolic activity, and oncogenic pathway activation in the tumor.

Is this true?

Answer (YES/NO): NO